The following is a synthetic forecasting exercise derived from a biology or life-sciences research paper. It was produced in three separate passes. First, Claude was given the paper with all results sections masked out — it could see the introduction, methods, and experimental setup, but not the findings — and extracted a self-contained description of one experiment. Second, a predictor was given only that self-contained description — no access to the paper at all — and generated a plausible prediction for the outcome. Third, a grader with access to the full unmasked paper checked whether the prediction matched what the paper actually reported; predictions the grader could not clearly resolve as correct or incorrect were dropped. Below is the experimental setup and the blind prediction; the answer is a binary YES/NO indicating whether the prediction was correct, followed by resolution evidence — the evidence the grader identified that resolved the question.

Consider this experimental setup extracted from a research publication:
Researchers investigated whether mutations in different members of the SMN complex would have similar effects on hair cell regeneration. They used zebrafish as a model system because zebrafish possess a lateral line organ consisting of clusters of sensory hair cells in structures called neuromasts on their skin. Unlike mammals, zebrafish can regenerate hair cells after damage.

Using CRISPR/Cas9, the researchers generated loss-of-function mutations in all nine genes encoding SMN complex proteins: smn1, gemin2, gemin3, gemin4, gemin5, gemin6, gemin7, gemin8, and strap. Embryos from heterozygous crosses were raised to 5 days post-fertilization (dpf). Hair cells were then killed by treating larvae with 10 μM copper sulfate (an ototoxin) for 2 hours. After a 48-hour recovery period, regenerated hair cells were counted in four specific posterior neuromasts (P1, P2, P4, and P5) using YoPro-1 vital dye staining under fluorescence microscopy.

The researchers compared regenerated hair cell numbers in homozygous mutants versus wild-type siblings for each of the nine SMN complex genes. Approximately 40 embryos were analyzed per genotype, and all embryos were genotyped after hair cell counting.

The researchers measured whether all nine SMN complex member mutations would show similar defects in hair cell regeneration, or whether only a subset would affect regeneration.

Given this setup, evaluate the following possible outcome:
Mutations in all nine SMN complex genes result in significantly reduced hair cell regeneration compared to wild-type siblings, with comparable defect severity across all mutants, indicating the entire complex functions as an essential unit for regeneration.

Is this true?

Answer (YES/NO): NO